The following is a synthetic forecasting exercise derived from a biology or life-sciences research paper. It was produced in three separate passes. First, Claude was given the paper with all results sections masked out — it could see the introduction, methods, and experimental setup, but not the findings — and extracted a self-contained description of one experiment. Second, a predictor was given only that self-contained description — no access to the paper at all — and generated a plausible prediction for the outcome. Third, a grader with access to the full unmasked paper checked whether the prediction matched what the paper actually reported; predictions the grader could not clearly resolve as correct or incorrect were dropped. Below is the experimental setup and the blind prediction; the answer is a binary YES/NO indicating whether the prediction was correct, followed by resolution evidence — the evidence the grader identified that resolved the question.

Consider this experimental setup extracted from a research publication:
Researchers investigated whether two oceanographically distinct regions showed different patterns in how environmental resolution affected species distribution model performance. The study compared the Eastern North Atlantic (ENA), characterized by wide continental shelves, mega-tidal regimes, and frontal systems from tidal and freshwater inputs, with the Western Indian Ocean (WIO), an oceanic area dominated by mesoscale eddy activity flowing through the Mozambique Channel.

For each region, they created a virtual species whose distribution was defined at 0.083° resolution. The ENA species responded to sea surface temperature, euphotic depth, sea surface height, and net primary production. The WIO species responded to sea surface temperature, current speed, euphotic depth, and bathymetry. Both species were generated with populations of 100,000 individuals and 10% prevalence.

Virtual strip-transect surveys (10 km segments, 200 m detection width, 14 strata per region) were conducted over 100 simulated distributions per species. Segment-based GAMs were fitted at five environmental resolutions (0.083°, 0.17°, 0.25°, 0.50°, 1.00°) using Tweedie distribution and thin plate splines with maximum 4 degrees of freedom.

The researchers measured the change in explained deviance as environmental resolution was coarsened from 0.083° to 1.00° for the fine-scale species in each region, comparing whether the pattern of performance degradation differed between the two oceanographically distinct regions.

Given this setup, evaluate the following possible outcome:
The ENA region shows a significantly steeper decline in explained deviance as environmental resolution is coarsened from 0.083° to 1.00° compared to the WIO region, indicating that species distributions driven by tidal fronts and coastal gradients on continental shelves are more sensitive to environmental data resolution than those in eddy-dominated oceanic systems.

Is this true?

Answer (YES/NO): NO